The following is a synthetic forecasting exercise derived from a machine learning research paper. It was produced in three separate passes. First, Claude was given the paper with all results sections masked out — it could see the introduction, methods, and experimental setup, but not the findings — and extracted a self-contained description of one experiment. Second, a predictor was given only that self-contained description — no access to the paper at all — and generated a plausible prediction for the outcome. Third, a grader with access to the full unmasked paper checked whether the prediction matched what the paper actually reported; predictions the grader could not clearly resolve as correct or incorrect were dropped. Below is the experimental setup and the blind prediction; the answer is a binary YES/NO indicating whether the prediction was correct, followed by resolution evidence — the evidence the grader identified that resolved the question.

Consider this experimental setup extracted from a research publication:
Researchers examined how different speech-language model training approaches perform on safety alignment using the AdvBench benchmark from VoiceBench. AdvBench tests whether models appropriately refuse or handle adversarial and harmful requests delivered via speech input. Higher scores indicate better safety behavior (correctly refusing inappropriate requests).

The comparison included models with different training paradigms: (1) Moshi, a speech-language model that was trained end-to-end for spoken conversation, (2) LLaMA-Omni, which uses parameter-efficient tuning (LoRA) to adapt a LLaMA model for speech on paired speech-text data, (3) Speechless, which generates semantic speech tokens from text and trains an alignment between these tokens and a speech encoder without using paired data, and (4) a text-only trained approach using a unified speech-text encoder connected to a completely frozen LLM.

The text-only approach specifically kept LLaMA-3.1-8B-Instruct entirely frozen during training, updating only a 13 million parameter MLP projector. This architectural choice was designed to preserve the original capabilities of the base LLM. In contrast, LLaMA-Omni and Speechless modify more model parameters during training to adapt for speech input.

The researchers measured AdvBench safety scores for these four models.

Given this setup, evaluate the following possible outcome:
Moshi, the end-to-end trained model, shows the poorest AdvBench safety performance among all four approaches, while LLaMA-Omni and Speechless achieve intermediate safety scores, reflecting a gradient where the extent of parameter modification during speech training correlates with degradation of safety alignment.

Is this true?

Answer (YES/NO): NO